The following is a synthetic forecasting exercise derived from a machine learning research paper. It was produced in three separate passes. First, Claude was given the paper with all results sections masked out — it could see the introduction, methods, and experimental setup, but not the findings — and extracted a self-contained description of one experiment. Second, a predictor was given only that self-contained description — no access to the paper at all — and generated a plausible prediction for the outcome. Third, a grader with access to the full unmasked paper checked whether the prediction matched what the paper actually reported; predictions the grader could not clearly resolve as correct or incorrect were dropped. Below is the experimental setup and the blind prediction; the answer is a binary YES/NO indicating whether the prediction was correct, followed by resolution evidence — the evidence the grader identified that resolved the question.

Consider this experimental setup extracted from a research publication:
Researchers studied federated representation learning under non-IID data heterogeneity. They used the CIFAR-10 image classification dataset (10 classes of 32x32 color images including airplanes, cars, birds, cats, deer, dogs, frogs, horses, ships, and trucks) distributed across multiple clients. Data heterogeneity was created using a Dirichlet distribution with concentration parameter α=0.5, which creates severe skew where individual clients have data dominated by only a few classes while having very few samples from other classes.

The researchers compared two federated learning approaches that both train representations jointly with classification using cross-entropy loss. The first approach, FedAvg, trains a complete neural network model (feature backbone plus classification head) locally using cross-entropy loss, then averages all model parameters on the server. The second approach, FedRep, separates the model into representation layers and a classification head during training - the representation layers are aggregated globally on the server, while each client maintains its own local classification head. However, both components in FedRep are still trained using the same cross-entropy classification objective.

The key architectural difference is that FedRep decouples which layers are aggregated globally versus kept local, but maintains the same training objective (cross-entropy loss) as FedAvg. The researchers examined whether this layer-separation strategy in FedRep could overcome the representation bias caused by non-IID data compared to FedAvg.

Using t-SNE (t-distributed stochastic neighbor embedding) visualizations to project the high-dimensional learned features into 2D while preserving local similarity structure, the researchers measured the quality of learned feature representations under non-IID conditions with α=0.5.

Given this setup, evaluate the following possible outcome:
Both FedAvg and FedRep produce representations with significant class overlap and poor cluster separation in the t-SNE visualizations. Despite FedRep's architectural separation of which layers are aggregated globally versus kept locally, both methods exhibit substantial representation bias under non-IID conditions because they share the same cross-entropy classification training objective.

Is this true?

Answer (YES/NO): YES